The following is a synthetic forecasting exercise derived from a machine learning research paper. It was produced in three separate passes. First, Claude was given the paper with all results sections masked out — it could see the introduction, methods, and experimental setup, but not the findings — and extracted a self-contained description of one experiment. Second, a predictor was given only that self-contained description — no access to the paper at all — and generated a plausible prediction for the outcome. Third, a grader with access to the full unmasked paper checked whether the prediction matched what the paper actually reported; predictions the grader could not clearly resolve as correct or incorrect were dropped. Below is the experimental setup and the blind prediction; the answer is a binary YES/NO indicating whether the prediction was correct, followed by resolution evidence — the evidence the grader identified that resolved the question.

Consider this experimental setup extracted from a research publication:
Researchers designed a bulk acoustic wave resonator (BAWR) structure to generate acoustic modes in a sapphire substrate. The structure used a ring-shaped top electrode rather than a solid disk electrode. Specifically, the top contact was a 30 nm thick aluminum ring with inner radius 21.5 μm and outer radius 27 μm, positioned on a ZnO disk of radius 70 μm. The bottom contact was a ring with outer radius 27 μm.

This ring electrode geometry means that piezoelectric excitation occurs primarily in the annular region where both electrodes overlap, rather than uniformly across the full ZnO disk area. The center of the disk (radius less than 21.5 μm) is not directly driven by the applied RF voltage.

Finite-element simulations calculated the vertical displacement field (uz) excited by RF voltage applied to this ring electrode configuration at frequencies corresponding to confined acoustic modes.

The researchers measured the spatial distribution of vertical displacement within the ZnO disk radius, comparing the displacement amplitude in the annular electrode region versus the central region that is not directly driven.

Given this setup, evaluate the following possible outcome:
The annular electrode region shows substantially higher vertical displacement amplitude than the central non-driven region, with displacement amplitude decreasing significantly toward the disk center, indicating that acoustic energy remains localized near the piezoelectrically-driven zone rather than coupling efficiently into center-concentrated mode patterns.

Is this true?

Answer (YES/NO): NO